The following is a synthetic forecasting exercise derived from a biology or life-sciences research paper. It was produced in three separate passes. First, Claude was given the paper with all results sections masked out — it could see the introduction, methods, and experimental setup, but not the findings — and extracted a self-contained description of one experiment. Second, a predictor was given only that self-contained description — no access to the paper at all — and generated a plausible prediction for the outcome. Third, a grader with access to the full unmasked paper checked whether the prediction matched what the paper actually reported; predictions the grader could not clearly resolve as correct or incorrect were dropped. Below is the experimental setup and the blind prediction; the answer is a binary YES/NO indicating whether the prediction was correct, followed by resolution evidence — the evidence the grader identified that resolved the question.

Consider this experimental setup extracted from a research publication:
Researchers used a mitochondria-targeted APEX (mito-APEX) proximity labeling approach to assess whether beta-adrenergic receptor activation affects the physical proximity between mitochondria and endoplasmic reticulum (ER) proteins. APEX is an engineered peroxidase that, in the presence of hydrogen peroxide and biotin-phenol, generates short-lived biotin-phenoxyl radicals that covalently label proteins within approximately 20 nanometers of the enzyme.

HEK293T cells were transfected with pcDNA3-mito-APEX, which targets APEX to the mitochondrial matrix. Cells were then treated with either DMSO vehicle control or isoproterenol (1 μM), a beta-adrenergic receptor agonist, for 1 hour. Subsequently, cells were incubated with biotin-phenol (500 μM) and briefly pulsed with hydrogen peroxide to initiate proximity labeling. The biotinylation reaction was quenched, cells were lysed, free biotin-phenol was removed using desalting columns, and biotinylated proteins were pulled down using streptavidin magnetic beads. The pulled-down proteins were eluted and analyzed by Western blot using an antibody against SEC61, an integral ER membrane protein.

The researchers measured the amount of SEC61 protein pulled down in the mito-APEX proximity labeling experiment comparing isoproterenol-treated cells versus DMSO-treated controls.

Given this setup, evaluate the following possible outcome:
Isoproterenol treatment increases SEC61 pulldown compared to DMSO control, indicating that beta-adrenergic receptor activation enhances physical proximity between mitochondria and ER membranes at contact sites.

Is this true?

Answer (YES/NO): YES